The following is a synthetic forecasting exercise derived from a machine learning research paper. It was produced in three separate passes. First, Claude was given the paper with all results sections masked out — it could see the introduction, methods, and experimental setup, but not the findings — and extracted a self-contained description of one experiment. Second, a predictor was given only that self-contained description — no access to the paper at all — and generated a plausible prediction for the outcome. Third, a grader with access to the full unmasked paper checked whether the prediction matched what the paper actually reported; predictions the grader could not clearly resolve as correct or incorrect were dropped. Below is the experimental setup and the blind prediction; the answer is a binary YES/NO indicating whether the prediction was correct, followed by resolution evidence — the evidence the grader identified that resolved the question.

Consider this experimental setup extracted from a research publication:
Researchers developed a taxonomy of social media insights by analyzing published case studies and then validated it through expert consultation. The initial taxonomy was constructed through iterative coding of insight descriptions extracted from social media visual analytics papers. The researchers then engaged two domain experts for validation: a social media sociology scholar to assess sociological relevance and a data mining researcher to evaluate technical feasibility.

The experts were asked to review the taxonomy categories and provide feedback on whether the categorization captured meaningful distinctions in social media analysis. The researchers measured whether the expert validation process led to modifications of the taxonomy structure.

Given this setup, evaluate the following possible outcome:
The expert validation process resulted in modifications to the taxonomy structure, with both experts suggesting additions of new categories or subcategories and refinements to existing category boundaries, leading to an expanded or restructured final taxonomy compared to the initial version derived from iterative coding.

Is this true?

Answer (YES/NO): NO